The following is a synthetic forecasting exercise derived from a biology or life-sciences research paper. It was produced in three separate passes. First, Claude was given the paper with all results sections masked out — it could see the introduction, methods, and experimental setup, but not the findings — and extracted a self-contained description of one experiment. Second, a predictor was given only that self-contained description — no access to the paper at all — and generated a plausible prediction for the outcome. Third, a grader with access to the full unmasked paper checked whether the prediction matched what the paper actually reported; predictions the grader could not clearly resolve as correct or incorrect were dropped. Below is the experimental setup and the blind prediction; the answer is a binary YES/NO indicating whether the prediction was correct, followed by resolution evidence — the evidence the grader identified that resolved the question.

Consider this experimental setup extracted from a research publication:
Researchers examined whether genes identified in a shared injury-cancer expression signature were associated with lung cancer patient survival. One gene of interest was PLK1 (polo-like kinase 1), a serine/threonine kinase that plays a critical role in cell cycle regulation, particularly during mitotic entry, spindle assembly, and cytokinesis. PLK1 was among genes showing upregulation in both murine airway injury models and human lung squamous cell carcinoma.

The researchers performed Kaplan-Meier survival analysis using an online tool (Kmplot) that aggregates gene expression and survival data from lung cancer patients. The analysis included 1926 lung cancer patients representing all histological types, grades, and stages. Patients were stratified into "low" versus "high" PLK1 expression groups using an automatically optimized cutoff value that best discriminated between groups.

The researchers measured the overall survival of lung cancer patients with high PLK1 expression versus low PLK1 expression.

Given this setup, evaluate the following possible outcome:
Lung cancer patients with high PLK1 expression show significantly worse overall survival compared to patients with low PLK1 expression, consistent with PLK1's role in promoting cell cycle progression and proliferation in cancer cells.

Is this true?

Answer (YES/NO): YES